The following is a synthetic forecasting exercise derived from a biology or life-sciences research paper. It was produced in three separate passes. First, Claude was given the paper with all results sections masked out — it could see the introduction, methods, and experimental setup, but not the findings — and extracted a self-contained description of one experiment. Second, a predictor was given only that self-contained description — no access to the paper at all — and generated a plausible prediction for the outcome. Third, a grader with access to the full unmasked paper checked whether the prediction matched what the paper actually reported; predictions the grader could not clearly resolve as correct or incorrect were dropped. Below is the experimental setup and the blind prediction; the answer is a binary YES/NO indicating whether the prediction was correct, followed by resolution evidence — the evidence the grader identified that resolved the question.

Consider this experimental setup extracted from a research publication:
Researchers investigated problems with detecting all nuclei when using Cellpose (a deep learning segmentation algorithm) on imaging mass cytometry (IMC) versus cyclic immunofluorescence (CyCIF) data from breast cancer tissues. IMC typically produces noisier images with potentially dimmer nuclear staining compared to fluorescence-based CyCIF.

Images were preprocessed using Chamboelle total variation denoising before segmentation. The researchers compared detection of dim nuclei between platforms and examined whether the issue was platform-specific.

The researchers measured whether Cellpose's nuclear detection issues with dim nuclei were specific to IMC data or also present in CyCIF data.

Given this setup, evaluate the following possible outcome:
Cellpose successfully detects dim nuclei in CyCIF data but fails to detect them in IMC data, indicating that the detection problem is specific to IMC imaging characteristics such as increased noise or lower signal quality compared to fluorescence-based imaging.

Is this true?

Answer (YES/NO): YES